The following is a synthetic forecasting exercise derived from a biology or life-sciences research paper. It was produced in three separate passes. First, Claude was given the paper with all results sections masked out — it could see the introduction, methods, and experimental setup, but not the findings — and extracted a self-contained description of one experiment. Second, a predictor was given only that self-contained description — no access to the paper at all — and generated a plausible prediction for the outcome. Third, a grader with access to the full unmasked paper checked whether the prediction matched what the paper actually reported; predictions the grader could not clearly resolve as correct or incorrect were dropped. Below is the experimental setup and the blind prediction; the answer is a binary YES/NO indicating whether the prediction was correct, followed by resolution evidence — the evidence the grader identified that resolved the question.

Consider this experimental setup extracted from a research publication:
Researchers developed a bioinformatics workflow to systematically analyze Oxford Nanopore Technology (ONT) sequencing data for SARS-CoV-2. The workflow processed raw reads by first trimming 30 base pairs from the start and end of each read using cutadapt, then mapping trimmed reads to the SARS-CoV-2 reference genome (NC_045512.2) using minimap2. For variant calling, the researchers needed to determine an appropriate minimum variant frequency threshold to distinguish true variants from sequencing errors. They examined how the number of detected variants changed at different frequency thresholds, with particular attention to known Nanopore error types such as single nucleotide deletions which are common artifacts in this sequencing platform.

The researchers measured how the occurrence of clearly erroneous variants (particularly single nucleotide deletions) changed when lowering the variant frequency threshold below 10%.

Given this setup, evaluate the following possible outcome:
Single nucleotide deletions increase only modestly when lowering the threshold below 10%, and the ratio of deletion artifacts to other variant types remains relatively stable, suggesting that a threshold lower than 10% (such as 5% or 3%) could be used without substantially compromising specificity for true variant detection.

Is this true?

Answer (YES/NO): NO